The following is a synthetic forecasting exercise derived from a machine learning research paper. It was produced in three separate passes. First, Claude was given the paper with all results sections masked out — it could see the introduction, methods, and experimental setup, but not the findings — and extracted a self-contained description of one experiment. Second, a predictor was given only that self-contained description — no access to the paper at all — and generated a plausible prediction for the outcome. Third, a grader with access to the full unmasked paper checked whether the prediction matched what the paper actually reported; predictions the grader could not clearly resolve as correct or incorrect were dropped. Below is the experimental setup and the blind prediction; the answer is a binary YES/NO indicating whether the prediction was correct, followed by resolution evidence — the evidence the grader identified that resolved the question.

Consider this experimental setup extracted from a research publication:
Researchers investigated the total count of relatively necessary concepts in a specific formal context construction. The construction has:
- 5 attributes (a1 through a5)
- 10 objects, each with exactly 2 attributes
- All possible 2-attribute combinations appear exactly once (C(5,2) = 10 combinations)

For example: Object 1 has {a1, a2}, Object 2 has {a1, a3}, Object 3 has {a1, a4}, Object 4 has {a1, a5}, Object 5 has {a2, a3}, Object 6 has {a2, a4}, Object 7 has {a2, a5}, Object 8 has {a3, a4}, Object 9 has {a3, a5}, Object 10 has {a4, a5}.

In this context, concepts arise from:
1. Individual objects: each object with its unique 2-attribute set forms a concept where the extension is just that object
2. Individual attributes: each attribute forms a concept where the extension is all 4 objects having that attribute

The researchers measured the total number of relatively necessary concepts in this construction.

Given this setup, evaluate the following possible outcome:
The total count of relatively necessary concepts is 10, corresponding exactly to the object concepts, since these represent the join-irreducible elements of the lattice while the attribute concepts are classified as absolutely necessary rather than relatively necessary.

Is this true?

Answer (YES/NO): NO